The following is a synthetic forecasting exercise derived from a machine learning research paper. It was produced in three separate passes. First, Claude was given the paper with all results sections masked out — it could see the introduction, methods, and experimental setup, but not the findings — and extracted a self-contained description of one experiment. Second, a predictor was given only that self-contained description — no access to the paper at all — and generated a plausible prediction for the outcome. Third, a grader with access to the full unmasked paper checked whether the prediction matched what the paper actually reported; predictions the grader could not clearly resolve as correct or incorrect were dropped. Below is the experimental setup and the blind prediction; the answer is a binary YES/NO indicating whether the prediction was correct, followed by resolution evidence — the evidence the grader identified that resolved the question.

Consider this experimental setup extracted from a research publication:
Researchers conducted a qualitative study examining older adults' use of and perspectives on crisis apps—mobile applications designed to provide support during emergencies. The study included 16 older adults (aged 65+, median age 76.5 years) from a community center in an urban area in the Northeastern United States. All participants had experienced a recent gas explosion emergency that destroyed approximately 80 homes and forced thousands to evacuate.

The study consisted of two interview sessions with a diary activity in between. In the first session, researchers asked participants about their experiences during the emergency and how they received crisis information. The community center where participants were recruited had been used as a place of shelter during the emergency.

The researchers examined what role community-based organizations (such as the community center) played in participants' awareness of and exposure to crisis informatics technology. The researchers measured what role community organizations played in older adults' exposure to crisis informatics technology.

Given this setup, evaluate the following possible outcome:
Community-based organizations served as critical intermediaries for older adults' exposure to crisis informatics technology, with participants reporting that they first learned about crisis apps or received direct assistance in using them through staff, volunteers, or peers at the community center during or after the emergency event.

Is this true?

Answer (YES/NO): NO